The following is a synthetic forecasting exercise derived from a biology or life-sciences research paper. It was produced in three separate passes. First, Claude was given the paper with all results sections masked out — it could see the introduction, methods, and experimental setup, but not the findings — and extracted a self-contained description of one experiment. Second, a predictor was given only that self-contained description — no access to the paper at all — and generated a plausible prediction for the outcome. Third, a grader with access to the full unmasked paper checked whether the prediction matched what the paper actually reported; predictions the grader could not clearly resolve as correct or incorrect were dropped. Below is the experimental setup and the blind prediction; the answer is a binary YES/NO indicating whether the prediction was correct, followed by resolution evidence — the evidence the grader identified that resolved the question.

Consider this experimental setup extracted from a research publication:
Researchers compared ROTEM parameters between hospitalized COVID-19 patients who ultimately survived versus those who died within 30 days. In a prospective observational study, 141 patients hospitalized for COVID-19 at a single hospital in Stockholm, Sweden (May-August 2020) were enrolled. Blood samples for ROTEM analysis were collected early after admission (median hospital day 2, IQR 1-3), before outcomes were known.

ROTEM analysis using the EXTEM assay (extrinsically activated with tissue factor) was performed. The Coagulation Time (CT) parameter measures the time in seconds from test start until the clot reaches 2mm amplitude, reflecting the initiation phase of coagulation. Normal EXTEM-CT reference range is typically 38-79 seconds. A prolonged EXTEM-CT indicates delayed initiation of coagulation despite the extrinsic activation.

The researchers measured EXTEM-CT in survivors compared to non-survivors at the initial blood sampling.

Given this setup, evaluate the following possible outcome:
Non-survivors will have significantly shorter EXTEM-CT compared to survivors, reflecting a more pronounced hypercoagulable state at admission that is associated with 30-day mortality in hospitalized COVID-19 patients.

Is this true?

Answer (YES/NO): NO